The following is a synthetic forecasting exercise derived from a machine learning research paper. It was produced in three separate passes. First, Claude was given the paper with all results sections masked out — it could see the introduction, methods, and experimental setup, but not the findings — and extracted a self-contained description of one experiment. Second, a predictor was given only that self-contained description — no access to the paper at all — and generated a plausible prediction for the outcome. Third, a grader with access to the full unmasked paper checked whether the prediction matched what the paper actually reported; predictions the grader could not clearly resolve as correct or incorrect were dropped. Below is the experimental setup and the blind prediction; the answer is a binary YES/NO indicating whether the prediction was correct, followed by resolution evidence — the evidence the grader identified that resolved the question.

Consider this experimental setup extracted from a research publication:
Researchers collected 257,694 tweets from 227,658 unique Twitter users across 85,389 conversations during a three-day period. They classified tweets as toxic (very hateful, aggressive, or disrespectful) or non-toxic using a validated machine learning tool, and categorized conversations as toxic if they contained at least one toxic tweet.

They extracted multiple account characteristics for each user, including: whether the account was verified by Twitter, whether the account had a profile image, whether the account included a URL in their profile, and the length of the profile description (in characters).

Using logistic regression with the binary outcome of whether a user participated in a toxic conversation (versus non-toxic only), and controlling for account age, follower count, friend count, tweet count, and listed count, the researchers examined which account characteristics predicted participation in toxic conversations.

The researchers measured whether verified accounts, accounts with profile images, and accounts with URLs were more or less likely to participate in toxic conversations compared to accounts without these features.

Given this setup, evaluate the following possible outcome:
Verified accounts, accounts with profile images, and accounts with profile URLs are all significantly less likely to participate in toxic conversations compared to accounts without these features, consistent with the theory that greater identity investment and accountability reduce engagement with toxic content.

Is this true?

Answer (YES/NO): YES